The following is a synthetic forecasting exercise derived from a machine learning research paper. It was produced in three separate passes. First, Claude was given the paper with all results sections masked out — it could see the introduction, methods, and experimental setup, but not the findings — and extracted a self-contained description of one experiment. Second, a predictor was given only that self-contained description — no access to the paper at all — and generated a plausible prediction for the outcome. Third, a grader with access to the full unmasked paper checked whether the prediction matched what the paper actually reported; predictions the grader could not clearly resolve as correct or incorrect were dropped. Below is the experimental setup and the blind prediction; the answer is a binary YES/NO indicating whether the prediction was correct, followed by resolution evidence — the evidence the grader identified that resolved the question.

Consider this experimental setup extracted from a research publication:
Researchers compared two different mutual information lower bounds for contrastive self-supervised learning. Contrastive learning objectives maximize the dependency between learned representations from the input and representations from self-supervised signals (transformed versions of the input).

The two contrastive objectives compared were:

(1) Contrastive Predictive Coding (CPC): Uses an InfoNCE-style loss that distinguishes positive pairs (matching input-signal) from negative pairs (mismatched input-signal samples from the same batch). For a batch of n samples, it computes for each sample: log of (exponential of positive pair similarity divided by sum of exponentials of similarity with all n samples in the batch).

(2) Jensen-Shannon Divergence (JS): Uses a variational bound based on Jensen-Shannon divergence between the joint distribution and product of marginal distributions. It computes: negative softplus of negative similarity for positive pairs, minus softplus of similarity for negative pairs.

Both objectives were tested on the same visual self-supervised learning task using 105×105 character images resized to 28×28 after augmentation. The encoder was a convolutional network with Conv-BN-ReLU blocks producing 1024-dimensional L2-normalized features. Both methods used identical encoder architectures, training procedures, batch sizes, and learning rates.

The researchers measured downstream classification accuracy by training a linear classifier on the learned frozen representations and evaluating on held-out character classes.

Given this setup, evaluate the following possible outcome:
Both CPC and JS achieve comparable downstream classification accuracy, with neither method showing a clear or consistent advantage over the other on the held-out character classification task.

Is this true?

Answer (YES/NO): NO